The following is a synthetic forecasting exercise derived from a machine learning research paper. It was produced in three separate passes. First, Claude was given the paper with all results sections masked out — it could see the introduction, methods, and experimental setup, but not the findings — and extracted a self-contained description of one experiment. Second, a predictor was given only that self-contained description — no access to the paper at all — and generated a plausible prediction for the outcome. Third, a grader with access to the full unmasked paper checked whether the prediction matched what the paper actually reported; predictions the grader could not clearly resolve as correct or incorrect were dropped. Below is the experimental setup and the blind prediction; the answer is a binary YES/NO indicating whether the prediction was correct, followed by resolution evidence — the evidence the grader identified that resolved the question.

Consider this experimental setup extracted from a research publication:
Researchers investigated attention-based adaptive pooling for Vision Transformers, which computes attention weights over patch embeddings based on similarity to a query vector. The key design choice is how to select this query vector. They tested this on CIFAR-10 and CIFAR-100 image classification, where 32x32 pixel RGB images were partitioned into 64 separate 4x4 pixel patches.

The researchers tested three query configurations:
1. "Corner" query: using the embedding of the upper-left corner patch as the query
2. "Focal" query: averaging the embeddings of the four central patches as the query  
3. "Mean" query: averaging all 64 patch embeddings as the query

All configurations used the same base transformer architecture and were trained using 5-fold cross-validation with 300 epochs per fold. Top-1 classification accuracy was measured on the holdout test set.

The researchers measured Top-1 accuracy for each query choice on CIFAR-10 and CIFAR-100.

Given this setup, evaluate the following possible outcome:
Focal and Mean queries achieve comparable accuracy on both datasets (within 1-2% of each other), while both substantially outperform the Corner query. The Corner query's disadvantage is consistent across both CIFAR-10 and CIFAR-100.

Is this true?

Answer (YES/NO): NO